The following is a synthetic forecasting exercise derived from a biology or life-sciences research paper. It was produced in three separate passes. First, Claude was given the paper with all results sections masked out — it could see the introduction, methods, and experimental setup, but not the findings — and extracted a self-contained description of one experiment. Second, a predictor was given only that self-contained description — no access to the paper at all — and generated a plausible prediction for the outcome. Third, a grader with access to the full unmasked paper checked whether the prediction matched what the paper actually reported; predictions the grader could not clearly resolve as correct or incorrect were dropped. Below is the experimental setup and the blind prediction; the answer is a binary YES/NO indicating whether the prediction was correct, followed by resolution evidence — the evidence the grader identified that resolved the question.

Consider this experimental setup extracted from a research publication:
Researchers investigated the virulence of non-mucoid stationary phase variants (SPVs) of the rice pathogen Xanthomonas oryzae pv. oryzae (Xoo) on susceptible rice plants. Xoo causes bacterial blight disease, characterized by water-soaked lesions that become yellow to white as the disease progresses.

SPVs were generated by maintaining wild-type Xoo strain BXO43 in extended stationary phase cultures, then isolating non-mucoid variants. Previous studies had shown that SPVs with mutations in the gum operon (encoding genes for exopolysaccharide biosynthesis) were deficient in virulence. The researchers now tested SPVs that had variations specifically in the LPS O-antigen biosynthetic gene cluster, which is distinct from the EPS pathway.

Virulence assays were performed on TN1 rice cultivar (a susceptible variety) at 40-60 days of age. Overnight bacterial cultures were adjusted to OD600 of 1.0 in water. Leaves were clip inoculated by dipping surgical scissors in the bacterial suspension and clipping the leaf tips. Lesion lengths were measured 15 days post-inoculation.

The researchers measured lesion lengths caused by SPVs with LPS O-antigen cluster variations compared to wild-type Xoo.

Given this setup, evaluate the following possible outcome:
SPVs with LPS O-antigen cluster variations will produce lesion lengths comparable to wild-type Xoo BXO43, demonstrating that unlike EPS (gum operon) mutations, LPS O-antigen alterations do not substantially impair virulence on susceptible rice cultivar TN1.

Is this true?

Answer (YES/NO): NO